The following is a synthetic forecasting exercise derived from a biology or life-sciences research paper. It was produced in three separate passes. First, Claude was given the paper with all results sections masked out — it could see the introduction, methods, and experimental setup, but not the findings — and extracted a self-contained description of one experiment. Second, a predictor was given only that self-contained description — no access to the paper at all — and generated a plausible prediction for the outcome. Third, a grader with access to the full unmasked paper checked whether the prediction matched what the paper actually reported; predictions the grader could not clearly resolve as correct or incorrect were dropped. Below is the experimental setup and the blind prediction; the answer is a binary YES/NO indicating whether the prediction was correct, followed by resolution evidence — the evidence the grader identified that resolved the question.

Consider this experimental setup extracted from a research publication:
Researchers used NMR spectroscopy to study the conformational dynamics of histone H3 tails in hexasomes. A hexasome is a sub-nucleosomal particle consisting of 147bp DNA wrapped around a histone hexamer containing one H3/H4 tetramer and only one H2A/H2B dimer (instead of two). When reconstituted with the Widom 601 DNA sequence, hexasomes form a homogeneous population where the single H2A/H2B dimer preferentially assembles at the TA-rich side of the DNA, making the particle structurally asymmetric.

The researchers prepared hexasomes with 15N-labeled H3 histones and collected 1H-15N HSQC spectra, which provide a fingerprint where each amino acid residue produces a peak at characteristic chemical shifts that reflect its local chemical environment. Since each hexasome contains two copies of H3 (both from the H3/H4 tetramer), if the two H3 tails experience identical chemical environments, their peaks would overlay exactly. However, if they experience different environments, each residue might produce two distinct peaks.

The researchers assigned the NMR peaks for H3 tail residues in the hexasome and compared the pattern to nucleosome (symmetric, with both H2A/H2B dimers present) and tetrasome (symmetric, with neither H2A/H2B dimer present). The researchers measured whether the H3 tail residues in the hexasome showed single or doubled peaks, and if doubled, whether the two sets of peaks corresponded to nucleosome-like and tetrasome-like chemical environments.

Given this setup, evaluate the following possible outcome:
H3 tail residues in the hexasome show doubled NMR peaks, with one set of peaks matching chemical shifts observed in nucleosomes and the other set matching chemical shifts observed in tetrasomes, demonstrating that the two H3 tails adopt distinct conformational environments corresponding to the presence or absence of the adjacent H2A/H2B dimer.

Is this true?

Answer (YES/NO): YES